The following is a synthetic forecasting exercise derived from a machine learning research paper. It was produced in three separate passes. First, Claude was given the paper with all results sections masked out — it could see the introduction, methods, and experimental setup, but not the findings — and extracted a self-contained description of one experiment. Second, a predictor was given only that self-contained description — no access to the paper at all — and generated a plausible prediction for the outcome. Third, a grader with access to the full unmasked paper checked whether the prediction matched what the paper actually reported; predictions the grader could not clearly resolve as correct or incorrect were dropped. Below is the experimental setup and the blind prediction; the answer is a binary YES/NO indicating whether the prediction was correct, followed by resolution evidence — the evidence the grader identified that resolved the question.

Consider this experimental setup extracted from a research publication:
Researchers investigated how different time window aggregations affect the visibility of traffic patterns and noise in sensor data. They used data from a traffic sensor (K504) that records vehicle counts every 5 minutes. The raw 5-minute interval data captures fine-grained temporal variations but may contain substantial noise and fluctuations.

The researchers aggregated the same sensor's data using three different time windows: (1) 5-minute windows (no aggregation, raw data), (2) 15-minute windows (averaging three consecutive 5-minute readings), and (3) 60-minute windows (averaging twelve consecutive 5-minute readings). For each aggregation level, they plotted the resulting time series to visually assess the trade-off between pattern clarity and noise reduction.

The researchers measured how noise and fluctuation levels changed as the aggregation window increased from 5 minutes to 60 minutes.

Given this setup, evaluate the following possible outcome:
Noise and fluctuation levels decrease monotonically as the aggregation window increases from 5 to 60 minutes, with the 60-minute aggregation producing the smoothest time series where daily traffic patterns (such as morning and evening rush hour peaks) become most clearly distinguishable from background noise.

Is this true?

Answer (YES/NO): YES